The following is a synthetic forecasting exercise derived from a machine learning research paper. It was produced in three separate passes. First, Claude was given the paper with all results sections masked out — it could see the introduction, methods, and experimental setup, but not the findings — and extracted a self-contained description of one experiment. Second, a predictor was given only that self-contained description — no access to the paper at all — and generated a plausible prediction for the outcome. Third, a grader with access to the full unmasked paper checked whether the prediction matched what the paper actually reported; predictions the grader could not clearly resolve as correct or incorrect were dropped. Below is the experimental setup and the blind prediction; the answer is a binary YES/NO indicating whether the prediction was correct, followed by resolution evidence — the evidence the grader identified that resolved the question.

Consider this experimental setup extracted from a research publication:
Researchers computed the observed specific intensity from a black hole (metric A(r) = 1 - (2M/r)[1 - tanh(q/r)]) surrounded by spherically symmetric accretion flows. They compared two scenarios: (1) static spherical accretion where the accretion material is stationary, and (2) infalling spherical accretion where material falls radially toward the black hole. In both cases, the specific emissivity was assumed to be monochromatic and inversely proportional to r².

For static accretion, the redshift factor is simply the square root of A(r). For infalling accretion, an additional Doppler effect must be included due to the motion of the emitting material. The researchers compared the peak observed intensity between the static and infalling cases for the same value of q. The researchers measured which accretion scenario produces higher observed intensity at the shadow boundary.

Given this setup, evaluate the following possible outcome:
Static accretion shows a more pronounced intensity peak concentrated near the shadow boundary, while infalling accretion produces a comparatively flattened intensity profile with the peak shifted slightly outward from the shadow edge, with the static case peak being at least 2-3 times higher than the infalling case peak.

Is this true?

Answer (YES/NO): NO